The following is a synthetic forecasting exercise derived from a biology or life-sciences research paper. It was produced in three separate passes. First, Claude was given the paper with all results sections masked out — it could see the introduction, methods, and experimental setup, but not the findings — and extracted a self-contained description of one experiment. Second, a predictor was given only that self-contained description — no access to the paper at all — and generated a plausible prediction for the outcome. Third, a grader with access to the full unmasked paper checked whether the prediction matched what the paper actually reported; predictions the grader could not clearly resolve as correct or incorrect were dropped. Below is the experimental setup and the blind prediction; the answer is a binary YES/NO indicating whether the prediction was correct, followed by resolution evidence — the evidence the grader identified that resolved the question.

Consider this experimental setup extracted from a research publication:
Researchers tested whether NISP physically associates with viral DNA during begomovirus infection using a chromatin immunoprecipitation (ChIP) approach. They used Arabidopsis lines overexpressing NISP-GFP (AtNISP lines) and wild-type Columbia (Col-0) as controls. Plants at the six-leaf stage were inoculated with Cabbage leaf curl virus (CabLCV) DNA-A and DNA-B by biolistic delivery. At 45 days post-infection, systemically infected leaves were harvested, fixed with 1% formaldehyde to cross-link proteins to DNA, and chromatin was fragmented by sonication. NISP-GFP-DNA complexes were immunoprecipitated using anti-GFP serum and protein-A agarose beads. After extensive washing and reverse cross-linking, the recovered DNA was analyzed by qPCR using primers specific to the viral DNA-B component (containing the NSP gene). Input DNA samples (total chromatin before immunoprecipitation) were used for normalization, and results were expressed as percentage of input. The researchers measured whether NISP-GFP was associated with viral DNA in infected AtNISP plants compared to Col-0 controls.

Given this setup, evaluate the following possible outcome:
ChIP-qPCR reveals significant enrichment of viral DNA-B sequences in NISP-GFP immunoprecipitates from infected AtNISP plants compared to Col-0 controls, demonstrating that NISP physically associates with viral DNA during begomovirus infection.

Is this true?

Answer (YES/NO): YES